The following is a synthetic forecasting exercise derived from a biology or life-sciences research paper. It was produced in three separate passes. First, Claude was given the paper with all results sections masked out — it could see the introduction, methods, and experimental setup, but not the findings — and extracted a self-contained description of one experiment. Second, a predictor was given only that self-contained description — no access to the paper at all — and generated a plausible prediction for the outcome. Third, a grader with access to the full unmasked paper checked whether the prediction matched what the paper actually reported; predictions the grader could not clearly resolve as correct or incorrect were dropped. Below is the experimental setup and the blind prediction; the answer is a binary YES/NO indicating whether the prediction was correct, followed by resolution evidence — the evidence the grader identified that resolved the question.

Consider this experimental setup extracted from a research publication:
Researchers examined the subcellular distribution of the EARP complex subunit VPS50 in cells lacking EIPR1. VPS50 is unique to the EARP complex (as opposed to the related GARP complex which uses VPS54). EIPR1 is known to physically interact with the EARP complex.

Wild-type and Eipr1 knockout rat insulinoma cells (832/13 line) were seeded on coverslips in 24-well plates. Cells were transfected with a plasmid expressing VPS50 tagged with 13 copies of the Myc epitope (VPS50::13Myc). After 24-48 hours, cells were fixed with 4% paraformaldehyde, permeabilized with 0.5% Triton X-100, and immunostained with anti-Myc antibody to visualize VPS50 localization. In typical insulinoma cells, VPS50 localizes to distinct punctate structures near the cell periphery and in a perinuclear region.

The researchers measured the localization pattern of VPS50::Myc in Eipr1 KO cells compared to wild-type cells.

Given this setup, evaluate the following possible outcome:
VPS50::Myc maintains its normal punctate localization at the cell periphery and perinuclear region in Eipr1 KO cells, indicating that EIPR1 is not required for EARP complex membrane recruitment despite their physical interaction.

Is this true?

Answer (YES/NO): NO